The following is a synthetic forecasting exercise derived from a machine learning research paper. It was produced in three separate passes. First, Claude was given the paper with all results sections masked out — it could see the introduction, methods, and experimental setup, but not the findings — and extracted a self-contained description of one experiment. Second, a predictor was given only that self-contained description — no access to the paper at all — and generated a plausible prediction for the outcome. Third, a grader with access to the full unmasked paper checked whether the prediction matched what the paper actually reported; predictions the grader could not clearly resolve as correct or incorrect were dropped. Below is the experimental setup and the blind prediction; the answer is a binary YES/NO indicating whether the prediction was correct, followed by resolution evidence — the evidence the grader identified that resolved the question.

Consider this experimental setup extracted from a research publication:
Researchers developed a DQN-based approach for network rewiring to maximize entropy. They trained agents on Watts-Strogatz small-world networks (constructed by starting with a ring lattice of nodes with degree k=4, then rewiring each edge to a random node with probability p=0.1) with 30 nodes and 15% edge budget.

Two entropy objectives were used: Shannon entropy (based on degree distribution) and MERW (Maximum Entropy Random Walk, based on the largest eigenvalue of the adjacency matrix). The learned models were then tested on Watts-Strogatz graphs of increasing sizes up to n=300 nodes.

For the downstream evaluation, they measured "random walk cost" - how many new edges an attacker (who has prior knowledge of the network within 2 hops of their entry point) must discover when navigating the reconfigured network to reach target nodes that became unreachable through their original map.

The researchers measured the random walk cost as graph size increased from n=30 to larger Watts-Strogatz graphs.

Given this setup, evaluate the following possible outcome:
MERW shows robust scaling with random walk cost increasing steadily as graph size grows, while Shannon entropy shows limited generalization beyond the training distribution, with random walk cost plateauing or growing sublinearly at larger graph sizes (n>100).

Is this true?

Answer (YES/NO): NO